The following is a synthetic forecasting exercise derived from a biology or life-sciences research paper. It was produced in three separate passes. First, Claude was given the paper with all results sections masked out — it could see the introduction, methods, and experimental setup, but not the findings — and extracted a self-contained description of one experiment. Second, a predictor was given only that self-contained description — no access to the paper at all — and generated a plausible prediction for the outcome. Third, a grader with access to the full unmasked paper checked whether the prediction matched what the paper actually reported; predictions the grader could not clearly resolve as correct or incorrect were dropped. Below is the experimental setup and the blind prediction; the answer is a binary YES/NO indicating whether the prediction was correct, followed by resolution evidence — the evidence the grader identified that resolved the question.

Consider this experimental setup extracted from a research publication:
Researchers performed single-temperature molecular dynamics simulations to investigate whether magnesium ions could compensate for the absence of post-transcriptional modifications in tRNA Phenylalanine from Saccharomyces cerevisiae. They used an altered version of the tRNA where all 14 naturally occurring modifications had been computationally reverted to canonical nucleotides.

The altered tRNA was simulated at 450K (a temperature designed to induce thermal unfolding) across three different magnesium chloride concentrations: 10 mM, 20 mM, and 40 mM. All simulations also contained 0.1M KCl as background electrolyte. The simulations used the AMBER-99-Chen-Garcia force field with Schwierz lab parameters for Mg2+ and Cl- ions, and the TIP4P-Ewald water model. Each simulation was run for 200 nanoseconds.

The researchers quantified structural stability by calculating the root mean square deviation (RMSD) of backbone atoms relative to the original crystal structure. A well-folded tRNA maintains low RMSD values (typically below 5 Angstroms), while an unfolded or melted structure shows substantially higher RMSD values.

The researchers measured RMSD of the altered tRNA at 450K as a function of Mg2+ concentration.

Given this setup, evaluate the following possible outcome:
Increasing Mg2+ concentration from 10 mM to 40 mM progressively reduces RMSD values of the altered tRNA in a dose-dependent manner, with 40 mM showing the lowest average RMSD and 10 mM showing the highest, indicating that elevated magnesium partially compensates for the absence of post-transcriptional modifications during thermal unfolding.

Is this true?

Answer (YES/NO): YES